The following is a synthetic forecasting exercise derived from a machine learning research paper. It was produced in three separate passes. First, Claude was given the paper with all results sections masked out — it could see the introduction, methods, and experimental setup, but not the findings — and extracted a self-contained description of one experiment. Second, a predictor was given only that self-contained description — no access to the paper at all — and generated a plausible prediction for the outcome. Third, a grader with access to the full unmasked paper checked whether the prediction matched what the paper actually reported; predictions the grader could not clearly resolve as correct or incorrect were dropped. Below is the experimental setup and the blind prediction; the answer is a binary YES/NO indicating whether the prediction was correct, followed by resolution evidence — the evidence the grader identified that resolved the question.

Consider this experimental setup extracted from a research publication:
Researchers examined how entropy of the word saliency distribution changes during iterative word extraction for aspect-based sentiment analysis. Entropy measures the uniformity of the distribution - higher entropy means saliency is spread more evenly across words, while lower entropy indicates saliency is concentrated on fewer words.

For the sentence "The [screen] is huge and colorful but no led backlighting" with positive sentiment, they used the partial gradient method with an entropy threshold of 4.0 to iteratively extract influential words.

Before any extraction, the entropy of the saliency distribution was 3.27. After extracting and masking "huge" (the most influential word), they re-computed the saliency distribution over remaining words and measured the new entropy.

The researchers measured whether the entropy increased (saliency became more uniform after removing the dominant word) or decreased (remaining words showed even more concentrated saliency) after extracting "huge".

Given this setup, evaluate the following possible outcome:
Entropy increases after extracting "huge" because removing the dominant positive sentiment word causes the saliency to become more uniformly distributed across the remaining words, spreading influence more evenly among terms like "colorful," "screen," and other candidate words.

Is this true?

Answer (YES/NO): NO